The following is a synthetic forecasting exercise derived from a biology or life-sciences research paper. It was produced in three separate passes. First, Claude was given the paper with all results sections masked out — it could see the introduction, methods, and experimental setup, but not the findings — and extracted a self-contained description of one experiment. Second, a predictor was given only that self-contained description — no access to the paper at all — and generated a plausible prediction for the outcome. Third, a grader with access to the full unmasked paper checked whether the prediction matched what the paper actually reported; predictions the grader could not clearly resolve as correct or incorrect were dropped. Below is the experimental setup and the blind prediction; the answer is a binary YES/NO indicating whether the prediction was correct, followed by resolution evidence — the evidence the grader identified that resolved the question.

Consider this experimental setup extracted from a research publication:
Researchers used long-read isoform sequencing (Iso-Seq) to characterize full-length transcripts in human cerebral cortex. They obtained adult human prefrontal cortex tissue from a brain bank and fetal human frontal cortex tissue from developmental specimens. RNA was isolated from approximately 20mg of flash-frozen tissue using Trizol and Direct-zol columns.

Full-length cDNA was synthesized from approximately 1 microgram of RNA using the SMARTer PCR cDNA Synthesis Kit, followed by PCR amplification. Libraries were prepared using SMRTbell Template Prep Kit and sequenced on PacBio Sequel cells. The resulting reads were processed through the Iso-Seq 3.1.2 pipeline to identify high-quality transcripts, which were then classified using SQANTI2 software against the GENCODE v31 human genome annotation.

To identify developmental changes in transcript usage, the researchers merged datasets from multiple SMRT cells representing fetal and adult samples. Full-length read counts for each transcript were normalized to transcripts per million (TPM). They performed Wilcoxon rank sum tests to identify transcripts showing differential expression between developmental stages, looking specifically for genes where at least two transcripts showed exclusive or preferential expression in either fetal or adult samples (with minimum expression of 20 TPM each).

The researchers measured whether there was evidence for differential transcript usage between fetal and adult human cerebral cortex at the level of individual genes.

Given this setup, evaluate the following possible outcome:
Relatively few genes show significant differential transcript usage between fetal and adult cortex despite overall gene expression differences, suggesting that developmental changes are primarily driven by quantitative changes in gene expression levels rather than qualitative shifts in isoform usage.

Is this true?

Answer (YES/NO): NO